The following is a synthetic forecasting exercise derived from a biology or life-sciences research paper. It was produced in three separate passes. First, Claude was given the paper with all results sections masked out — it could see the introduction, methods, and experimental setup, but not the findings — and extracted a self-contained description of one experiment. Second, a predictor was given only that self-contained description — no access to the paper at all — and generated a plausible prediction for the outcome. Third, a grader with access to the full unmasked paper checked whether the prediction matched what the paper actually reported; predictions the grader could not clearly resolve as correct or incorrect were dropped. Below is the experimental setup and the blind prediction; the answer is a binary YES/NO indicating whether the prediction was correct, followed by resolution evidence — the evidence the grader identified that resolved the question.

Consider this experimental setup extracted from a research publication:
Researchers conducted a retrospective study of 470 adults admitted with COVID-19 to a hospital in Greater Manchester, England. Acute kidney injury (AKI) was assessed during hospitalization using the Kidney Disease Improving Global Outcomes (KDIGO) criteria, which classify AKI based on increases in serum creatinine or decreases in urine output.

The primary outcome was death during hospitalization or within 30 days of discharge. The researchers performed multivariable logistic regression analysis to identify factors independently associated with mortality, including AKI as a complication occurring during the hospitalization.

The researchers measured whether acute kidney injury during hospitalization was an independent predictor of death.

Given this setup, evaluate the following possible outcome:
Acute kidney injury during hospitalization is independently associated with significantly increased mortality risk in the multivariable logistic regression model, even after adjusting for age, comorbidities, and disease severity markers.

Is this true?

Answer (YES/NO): YES